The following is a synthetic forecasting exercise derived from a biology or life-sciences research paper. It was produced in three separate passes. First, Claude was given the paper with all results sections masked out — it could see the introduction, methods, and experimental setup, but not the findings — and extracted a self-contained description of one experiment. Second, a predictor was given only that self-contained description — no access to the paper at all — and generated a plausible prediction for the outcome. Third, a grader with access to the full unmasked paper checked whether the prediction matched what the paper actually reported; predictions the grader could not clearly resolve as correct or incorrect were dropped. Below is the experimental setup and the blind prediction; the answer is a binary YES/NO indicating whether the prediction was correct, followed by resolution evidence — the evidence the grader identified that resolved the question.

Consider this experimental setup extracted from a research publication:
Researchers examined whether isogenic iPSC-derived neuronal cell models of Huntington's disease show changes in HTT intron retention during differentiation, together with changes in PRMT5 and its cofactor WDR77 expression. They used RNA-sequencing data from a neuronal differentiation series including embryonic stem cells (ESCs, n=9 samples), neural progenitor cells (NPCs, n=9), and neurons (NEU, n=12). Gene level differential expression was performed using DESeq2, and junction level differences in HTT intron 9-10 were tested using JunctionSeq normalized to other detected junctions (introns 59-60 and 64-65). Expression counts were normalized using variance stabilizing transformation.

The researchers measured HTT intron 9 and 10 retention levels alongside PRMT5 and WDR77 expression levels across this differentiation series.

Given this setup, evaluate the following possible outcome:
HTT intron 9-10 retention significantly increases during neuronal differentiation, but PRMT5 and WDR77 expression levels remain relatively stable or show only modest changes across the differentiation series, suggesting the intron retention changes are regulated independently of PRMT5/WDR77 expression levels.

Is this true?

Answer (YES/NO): NO